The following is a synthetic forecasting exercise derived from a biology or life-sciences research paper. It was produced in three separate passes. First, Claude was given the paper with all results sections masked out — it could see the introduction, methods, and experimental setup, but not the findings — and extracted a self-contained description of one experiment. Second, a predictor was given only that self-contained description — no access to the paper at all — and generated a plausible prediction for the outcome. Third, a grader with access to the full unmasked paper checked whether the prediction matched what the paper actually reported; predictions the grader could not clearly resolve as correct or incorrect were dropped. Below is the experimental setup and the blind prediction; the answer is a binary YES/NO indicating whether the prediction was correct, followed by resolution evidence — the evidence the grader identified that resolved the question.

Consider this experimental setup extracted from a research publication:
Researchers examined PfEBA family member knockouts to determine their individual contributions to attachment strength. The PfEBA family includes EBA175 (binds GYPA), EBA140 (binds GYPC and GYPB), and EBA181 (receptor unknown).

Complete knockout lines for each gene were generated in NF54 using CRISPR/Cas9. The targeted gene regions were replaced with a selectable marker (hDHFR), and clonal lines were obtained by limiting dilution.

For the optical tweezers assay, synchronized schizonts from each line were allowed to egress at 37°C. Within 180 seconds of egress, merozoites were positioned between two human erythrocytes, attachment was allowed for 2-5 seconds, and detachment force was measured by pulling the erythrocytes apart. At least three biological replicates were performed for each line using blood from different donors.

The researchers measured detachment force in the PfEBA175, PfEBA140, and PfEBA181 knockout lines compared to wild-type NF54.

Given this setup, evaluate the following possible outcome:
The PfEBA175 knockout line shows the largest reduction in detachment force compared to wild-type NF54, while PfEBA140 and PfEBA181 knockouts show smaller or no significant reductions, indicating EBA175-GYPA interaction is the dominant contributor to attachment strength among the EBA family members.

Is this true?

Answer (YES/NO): NO